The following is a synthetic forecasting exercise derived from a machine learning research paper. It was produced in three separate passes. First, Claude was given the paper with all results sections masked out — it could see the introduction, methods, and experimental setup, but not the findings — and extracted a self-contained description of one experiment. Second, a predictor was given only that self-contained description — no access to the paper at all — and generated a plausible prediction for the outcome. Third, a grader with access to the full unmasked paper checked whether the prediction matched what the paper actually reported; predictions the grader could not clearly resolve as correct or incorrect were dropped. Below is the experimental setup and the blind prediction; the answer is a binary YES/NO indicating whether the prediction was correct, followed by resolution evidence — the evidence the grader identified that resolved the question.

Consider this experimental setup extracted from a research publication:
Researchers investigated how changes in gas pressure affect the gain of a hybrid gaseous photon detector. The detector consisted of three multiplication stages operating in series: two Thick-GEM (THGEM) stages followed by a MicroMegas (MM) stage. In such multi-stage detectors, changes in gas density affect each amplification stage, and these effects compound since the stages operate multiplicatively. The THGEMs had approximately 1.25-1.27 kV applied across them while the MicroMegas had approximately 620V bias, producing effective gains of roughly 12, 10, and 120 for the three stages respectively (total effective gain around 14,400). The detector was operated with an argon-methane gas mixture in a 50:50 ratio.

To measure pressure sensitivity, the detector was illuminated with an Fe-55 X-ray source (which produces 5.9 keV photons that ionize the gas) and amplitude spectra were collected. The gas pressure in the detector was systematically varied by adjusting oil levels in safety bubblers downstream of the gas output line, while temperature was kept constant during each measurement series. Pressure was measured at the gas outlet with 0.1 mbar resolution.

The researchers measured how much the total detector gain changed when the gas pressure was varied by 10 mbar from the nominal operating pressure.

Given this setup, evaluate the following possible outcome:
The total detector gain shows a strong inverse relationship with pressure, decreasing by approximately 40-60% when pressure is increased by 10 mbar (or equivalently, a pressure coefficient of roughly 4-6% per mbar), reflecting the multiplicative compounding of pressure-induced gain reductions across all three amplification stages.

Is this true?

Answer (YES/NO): NO